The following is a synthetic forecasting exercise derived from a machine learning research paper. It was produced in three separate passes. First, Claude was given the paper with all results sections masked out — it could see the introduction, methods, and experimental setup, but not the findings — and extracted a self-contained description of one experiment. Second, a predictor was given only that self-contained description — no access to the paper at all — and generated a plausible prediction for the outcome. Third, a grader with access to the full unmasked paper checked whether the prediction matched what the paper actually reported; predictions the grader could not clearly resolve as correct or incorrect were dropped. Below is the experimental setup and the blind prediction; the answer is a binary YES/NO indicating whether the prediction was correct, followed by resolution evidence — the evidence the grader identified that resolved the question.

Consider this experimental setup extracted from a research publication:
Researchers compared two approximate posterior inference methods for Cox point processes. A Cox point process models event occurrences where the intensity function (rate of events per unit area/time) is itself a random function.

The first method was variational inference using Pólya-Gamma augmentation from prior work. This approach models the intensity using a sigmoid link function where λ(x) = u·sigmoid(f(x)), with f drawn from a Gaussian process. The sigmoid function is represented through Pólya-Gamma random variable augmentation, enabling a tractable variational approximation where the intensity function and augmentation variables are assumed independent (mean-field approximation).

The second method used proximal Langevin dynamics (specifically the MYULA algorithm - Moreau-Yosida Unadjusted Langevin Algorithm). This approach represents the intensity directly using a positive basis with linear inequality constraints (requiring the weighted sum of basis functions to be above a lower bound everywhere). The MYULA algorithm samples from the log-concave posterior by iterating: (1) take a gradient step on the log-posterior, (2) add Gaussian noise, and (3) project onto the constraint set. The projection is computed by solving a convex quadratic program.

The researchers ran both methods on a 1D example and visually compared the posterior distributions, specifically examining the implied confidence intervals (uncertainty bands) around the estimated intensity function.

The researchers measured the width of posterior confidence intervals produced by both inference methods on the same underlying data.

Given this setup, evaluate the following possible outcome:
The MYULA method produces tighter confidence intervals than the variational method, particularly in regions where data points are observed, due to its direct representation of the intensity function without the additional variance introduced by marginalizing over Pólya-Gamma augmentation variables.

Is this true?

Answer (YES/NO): NO